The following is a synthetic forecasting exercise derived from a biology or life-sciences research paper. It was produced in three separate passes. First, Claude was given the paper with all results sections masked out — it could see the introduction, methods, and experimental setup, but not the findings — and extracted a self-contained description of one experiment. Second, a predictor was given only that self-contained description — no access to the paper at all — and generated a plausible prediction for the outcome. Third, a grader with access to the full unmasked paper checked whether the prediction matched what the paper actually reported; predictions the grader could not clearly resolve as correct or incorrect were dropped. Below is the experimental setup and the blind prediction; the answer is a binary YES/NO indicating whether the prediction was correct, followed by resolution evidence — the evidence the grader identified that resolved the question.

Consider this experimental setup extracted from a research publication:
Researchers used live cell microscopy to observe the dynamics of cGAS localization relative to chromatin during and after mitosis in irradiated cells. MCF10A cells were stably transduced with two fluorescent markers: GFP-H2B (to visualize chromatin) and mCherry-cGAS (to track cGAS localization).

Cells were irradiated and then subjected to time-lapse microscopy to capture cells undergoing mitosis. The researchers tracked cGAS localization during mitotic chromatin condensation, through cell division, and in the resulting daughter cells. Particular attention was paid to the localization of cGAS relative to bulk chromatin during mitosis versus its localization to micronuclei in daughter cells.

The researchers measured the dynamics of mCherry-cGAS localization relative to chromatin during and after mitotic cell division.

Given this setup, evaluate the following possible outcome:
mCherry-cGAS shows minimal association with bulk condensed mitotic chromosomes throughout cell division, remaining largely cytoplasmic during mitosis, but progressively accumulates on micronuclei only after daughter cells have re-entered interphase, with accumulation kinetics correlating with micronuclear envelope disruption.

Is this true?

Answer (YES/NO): NO